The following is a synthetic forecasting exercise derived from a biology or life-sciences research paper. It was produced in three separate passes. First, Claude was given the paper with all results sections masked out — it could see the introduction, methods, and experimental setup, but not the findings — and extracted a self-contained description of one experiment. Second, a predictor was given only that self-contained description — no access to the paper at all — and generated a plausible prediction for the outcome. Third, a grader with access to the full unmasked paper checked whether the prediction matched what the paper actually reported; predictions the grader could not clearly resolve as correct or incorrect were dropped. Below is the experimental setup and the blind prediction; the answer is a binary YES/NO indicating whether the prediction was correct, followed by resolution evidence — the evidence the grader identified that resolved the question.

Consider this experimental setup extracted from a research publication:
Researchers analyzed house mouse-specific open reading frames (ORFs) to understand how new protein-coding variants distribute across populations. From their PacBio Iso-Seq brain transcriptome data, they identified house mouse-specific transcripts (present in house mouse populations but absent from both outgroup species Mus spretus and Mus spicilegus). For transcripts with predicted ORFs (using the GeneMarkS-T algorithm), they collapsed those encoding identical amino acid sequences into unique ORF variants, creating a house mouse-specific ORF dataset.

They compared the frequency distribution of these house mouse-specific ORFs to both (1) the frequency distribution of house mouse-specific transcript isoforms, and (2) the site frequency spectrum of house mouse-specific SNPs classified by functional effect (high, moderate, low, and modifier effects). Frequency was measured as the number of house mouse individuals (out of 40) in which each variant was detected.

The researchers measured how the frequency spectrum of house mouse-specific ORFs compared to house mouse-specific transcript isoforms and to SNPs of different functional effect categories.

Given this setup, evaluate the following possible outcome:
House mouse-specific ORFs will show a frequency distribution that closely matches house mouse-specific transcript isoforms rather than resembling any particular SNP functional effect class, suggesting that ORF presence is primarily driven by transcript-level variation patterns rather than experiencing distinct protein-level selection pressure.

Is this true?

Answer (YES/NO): NO